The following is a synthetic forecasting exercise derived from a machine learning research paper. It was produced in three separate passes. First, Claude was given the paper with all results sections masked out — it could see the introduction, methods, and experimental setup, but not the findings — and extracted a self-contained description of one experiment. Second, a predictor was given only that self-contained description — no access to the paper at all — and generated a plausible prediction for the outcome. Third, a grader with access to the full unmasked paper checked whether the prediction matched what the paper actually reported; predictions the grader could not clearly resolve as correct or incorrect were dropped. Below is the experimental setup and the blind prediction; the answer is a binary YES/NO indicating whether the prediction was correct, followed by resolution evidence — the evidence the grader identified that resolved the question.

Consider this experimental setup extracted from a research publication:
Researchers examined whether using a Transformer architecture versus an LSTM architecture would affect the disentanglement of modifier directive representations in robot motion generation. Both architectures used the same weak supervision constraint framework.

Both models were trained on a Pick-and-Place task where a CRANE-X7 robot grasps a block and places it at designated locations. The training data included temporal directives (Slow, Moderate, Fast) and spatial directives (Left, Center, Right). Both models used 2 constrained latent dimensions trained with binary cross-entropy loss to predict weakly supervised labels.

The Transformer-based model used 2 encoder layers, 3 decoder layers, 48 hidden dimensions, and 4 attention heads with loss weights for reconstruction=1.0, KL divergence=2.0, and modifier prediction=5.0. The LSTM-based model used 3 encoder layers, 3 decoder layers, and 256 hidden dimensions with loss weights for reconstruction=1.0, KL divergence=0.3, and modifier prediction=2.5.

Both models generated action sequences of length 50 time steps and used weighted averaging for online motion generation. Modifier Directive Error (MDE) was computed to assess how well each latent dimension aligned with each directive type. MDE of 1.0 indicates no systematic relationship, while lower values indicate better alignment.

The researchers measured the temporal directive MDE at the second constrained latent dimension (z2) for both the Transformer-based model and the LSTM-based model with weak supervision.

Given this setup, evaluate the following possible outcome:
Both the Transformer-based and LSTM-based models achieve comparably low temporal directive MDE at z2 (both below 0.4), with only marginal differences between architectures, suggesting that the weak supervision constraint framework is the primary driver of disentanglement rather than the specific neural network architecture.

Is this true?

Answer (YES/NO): NO